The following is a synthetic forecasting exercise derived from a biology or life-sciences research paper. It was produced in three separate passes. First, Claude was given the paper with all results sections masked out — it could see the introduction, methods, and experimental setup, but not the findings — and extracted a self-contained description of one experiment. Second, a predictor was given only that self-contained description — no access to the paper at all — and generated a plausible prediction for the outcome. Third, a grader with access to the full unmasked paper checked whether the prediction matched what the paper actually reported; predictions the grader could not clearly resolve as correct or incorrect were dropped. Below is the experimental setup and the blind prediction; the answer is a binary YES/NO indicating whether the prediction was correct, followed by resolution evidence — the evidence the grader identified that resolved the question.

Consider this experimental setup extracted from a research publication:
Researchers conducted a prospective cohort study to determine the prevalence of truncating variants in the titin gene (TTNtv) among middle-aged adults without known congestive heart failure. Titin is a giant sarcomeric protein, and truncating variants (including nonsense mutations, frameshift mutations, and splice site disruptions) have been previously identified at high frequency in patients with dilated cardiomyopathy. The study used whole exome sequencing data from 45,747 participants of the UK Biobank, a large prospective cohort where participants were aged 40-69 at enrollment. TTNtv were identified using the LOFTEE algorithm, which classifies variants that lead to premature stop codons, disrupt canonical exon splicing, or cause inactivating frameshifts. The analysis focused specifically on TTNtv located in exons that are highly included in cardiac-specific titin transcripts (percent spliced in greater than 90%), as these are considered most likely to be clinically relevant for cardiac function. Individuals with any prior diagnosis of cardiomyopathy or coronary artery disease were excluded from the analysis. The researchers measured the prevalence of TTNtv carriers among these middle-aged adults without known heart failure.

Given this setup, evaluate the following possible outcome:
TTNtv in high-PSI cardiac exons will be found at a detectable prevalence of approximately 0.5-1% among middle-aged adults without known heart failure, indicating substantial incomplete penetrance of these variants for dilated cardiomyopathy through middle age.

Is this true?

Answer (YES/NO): NO